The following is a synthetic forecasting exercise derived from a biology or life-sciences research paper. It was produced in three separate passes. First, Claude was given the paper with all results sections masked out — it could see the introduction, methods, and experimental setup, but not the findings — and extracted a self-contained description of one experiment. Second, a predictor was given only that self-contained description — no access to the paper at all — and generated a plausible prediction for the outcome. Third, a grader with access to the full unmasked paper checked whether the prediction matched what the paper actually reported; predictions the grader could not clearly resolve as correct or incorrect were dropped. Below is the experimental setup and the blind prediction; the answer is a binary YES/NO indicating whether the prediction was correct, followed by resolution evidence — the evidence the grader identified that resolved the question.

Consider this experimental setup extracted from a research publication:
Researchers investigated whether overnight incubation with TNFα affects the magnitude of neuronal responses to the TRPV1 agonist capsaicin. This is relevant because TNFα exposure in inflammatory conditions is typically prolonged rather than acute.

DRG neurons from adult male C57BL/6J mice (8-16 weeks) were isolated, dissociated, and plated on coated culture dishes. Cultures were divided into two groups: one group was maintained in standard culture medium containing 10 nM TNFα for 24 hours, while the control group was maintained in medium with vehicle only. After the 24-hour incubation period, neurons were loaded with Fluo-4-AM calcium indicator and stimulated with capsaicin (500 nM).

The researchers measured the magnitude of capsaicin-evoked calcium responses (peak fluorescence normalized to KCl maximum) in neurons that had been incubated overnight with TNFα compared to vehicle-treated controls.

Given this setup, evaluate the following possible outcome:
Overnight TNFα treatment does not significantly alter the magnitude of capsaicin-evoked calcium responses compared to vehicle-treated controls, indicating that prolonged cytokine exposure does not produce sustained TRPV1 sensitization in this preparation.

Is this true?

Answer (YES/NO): NO